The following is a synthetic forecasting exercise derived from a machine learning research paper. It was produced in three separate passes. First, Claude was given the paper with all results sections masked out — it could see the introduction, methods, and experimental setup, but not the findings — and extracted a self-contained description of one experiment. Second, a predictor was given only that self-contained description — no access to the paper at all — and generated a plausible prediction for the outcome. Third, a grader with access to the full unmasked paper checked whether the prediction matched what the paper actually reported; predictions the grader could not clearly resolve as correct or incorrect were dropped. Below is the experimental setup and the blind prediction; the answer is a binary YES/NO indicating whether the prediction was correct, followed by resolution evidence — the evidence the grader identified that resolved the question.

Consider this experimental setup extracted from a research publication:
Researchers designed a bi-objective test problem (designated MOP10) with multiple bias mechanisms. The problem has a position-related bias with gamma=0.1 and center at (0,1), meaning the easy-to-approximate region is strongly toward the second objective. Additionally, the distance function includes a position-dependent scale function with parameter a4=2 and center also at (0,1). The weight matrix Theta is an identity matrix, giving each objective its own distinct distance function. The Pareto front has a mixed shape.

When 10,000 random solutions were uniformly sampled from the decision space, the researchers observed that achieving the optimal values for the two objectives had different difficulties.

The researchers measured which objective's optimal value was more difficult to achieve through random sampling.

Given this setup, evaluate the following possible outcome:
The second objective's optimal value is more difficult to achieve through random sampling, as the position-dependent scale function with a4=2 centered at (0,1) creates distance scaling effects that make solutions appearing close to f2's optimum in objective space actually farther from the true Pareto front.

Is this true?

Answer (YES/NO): YES